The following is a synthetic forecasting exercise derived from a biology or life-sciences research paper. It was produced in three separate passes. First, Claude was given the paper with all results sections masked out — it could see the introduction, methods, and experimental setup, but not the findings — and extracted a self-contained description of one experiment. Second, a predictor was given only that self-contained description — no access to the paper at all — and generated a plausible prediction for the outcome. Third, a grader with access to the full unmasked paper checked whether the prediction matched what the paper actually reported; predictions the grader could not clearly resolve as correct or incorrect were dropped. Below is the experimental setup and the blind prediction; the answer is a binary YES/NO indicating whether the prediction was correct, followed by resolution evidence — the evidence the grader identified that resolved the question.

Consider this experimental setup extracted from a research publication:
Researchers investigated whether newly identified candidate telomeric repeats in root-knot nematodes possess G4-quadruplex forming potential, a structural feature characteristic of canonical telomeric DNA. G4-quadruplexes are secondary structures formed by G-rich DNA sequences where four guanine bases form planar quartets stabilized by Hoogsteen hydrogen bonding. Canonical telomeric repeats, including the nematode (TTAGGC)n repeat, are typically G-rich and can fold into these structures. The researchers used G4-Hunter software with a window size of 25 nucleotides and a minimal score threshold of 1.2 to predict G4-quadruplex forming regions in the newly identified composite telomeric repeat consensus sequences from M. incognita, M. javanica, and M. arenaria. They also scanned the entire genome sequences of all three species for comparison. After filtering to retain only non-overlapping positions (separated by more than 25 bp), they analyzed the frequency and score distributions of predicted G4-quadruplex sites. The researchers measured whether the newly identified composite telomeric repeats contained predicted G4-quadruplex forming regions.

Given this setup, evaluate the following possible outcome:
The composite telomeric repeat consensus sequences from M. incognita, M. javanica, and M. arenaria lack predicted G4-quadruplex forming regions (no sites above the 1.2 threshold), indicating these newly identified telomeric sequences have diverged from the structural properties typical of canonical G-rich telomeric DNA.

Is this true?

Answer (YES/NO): NO